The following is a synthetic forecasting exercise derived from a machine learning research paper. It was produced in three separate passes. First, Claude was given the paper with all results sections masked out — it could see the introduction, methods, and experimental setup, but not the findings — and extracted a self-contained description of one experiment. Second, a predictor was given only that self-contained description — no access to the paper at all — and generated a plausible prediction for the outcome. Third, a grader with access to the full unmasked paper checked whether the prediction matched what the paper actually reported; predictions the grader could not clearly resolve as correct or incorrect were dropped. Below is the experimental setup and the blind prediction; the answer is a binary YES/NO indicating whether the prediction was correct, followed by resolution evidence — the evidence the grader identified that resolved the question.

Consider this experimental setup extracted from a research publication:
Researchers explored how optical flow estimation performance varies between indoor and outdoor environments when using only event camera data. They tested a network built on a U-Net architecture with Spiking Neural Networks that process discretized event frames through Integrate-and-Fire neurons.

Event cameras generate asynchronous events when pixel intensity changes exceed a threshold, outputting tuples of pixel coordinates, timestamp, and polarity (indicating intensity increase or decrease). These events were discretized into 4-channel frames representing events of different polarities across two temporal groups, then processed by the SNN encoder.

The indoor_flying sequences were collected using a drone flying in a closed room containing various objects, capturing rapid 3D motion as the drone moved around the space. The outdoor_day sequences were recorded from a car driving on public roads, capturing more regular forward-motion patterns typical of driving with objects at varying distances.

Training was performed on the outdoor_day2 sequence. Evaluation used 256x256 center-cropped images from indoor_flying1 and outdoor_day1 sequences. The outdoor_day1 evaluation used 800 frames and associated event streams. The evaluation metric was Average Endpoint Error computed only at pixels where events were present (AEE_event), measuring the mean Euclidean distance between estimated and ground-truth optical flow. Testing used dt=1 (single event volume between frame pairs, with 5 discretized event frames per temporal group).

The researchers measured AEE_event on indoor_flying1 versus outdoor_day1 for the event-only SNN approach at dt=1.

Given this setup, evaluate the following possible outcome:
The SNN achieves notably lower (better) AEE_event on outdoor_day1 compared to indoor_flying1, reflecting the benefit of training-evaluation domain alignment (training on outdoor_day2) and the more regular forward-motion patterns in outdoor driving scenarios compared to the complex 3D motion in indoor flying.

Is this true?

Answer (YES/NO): YES